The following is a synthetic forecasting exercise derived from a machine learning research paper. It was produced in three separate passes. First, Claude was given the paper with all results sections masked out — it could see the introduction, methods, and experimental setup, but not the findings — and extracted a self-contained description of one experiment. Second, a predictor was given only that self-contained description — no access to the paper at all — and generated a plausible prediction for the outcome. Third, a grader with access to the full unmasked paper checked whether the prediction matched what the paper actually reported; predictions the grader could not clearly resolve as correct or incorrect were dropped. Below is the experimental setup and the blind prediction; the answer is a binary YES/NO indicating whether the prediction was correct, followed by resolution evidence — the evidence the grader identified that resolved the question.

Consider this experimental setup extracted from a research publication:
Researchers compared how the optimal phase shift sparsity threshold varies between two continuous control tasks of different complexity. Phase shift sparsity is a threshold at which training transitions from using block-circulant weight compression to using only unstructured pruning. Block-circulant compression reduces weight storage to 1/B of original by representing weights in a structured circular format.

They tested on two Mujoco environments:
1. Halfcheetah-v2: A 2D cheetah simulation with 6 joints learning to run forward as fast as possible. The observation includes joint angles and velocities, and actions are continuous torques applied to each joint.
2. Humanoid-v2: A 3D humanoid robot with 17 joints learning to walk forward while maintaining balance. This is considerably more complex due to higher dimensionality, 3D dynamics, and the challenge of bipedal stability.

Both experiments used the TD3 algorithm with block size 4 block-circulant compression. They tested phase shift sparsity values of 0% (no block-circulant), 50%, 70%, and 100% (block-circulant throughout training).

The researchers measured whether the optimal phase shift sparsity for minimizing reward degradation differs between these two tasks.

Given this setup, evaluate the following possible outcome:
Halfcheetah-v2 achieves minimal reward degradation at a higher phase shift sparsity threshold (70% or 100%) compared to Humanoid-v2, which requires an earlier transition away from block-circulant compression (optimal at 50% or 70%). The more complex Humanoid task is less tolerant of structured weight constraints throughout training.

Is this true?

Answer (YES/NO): NO